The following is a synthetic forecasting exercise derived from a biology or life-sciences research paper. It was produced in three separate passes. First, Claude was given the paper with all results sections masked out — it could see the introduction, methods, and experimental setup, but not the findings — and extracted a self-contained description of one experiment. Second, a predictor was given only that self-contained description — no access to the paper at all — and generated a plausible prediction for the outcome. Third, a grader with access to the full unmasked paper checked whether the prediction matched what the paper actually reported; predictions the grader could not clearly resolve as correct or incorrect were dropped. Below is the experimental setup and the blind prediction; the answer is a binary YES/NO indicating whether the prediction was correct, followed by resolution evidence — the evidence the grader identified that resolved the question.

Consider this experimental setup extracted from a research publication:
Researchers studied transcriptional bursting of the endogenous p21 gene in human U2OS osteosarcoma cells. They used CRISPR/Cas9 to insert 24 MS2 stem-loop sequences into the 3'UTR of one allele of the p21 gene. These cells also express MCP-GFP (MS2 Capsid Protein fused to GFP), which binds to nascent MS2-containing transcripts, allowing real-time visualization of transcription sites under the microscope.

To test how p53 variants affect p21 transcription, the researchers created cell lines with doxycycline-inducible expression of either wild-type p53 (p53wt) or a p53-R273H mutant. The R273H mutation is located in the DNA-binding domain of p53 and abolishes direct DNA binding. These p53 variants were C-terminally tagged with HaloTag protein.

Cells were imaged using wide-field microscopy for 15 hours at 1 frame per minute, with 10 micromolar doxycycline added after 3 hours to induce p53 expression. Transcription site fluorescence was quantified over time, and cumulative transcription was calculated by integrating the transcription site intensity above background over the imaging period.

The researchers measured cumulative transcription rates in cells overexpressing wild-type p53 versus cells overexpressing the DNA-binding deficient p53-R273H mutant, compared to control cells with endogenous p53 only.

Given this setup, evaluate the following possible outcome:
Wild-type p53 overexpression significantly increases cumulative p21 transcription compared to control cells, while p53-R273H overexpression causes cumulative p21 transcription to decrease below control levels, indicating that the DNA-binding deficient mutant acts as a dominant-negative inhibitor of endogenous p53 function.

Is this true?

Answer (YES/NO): YES